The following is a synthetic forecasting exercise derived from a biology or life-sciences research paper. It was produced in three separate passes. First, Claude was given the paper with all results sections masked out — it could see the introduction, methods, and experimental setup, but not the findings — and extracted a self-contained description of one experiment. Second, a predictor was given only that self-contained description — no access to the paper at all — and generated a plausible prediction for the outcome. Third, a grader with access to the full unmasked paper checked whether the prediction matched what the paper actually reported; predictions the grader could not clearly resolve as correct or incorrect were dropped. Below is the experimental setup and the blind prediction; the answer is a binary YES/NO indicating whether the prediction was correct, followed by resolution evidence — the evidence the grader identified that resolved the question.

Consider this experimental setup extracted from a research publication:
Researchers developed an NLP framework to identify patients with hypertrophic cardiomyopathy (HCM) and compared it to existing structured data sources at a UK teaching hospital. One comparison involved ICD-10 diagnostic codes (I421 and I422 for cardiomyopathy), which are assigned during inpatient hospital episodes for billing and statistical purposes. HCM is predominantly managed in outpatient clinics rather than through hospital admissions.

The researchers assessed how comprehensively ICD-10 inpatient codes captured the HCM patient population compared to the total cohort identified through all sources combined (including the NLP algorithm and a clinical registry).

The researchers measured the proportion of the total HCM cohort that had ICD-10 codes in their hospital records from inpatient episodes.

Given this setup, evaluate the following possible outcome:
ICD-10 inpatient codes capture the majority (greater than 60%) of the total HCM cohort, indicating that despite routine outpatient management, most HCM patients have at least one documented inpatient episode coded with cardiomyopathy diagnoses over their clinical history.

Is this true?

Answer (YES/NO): NO